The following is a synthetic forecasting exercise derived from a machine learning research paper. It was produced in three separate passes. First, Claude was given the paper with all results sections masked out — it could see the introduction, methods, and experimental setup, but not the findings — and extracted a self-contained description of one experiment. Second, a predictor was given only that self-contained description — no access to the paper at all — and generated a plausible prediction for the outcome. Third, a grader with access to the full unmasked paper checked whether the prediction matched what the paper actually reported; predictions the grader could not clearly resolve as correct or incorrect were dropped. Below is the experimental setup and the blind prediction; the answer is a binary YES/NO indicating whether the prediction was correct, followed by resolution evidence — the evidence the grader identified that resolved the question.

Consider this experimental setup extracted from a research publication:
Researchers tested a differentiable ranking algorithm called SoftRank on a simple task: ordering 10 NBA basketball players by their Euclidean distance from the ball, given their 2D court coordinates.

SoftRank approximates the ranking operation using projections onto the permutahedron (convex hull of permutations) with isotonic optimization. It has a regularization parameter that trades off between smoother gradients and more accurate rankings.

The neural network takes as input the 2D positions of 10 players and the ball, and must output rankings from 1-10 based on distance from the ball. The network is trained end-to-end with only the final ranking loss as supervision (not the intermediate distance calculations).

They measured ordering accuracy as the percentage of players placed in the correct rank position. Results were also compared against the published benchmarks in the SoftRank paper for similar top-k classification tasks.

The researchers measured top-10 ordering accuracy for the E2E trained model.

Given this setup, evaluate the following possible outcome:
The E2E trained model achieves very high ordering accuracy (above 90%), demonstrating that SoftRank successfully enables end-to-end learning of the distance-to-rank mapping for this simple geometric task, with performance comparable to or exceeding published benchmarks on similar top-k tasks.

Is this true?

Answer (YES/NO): NO